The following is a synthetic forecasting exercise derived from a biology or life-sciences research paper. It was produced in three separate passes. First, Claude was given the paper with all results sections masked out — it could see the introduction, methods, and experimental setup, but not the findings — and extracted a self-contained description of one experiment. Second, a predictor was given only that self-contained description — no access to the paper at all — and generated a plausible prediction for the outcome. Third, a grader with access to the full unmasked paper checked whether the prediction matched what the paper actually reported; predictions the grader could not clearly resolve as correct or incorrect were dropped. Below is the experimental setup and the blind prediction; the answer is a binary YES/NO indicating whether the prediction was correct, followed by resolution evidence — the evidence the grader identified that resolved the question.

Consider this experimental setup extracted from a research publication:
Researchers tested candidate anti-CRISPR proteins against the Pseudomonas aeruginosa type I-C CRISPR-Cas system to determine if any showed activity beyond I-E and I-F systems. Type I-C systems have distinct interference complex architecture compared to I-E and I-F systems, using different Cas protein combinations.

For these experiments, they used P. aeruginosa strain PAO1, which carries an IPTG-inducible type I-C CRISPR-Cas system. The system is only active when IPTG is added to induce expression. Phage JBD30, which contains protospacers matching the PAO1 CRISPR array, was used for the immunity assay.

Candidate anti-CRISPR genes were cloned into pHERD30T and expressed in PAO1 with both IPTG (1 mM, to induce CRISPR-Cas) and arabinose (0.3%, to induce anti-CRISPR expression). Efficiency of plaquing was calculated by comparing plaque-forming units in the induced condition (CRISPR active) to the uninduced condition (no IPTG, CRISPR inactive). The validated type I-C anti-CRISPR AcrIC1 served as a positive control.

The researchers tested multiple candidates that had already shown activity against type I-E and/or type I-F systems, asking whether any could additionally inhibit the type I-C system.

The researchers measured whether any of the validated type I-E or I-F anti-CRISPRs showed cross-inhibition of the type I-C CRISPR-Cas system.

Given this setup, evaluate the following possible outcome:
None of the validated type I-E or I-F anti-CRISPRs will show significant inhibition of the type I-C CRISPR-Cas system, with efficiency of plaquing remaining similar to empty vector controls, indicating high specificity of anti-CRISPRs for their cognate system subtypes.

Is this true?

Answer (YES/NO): YES